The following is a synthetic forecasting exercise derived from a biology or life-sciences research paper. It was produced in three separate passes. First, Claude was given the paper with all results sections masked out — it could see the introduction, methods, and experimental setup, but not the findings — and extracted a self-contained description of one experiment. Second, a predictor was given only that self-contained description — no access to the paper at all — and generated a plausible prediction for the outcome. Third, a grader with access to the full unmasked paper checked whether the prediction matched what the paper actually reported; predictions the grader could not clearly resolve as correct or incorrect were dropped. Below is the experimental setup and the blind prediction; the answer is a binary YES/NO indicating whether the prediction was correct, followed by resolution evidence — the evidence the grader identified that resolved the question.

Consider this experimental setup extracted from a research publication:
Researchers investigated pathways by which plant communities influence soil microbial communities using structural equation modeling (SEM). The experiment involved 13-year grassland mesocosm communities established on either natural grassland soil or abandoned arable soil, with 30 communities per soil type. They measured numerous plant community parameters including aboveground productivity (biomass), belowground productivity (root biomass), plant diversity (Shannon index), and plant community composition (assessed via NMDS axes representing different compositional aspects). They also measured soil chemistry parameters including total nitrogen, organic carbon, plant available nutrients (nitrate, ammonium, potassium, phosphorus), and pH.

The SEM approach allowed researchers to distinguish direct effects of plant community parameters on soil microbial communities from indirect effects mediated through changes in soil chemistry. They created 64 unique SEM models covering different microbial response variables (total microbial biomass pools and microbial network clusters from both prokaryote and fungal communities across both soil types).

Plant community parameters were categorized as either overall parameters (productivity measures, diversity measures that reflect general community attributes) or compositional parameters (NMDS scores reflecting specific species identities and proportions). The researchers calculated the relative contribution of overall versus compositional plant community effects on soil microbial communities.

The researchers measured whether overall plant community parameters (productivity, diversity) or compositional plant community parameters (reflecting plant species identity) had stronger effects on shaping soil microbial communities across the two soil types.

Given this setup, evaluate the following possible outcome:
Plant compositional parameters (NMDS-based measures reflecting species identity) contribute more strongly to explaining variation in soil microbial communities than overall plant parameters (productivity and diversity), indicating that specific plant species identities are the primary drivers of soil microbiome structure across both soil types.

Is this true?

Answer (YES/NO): NO